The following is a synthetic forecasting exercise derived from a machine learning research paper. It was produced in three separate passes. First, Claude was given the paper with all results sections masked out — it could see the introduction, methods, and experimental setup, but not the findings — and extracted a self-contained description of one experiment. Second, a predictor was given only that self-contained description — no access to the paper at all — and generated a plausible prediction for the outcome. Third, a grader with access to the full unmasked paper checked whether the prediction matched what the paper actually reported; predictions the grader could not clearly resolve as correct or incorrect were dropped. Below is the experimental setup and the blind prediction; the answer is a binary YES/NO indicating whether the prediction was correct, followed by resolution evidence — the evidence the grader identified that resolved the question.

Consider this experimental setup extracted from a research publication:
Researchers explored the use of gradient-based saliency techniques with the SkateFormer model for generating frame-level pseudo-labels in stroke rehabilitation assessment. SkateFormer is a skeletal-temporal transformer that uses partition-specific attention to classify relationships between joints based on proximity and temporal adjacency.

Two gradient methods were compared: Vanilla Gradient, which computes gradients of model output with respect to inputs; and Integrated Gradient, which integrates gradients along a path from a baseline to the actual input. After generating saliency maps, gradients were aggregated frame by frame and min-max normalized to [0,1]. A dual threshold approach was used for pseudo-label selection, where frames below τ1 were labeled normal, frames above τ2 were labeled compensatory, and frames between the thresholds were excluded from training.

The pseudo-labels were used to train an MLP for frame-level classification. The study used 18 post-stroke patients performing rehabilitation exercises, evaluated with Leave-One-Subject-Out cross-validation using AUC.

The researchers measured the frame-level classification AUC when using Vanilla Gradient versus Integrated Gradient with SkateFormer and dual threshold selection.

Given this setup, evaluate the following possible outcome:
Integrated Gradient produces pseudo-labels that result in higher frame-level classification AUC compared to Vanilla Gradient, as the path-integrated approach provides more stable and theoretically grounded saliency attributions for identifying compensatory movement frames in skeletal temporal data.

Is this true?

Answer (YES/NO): YES